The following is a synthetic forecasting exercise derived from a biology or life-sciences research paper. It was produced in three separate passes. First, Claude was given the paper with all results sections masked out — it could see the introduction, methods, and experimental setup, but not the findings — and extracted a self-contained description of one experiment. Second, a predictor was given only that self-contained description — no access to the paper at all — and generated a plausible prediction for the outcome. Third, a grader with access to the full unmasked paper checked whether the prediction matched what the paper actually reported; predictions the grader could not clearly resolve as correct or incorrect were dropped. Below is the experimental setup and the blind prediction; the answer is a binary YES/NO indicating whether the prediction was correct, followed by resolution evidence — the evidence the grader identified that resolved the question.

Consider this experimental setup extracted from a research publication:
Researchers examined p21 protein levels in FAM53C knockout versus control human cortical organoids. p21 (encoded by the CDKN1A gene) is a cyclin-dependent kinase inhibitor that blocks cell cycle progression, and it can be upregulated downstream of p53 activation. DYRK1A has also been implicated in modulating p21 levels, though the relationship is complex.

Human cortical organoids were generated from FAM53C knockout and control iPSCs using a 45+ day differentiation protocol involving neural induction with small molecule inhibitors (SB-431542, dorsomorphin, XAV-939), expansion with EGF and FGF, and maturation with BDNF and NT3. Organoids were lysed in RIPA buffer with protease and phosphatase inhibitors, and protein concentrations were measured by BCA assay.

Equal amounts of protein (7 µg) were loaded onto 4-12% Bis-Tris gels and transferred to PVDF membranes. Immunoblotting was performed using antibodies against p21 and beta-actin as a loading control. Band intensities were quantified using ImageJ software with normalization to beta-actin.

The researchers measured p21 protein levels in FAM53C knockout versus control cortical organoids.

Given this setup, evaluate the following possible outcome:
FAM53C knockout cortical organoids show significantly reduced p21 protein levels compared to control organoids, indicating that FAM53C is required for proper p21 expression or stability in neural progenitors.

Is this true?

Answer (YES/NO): NO